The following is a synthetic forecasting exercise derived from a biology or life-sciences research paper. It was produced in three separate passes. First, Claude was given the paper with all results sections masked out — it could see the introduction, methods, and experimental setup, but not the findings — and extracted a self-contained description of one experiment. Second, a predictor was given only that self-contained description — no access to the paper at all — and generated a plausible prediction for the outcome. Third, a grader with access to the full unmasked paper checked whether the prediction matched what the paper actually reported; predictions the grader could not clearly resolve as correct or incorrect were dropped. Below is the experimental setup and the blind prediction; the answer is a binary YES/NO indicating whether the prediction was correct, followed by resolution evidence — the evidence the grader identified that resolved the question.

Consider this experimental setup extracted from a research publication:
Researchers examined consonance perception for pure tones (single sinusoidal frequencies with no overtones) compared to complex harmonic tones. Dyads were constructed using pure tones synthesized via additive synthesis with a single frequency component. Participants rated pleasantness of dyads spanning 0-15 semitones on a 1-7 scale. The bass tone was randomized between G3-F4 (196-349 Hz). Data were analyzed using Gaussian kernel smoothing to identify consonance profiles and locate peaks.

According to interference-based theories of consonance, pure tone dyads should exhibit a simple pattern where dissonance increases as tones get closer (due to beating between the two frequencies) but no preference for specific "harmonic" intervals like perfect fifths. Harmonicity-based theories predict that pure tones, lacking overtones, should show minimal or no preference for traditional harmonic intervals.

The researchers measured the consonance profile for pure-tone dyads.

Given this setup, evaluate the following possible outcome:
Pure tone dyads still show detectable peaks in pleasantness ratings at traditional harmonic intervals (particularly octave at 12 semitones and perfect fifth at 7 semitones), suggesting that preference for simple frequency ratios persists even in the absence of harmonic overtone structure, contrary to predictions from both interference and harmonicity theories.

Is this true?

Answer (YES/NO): NO